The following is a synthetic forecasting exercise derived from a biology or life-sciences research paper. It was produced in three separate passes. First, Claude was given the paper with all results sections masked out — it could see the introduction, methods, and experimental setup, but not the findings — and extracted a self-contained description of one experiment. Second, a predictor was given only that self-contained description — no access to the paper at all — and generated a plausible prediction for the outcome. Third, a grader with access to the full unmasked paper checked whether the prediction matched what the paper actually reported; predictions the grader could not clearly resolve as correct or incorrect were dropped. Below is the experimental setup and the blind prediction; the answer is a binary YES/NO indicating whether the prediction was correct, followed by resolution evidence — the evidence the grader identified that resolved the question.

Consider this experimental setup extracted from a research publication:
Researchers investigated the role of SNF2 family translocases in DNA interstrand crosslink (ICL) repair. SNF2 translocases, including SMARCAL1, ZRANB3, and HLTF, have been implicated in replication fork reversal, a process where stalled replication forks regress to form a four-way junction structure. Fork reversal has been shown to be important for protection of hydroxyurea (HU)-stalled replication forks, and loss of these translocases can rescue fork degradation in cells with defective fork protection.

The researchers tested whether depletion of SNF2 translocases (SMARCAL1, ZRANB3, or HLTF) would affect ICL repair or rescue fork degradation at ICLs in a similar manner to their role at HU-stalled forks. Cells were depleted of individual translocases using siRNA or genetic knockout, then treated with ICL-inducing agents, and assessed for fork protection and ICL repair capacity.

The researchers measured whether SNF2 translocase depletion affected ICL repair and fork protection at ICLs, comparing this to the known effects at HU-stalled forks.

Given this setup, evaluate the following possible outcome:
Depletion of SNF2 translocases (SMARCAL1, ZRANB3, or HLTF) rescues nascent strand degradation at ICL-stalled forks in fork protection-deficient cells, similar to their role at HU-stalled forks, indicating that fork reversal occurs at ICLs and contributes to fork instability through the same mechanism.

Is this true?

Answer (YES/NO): NO